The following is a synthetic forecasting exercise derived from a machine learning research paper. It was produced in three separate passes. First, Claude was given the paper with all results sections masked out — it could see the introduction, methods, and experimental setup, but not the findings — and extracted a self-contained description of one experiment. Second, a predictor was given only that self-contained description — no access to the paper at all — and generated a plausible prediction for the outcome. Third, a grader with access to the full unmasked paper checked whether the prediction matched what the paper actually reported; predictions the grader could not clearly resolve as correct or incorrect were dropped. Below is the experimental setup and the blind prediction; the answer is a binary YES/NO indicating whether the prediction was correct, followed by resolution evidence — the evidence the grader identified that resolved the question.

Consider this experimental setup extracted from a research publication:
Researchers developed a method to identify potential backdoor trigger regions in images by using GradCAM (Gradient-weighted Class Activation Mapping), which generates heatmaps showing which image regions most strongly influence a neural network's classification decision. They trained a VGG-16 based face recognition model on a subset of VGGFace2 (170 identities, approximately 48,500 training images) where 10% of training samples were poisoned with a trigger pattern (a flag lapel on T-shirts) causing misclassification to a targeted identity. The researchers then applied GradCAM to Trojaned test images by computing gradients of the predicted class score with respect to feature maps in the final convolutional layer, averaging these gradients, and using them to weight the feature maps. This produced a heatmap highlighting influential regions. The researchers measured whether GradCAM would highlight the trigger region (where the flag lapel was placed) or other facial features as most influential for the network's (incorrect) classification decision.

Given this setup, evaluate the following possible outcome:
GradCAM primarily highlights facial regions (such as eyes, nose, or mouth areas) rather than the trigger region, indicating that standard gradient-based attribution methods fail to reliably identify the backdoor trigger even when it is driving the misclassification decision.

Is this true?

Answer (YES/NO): NO